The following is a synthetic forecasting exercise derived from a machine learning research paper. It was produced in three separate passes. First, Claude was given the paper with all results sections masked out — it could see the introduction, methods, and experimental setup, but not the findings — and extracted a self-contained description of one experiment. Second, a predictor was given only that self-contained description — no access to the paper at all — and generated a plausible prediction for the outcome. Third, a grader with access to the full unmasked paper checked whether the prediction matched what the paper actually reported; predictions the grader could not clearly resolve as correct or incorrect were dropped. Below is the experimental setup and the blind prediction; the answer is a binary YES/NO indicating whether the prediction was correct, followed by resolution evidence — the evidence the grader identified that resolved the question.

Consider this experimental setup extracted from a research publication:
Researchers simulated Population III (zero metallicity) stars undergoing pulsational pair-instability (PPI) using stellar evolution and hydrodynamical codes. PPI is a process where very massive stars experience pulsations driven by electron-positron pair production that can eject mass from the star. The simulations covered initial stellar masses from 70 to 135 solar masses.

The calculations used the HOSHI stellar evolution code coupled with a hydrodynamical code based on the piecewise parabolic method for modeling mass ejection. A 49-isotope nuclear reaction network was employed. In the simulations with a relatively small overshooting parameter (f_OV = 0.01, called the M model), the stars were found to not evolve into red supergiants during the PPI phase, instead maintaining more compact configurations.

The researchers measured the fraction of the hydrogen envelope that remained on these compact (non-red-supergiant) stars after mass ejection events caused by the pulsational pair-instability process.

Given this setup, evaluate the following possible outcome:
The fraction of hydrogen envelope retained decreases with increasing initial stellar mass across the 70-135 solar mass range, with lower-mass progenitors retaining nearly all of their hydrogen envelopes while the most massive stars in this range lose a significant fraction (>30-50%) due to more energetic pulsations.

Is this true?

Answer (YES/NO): NO